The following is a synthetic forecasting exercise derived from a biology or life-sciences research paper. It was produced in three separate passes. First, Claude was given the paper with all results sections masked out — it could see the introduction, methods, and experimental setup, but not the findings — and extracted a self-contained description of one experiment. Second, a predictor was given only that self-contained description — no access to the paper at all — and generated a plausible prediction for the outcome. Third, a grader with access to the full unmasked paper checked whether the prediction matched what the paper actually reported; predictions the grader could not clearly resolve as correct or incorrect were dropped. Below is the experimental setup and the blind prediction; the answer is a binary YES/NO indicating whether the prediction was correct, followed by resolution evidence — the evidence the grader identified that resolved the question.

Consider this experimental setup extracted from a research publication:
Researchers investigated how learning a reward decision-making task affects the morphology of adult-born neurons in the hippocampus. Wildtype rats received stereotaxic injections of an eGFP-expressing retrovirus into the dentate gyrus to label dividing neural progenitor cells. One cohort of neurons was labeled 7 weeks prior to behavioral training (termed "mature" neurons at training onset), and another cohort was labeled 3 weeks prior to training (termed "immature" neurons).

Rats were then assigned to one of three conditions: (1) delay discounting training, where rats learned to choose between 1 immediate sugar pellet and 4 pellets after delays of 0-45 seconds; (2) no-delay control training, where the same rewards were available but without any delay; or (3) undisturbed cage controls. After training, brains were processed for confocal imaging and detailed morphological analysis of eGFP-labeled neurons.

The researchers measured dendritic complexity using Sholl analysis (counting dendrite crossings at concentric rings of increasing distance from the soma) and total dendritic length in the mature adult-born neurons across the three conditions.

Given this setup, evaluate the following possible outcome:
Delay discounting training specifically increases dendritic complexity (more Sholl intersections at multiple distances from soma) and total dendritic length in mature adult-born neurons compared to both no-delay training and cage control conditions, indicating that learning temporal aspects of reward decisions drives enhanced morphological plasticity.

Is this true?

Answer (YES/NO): YES